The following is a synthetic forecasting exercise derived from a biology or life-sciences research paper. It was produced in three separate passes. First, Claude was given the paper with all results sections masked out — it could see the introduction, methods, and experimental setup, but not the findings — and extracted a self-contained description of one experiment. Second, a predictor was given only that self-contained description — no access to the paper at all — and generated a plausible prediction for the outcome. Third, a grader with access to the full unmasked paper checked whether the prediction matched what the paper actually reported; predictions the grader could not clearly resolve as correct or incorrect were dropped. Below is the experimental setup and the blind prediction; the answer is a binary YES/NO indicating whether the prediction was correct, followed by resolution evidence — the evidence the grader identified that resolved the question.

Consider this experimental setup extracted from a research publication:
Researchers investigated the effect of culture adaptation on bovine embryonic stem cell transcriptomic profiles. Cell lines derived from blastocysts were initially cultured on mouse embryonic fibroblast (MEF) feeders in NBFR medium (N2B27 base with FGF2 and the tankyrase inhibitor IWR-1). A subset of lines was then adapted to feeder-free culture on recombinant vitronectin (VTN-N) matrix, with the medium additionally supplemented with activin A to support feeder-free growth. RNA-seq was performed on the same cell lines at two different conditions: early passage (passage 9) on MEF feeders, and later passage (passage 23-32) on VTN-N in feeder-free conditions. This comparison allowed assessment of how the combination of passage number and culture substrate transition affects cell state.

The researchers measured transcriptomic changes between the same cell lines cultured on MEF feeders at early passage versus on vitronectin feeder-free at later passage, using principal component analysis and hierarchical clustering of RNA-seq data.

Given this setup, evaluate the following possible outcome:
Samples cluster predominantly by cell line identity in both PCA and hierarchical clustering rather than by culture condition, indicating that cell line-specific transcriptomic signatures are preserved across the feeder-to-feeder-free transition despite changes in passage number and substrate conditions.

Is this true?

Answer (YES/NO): NO